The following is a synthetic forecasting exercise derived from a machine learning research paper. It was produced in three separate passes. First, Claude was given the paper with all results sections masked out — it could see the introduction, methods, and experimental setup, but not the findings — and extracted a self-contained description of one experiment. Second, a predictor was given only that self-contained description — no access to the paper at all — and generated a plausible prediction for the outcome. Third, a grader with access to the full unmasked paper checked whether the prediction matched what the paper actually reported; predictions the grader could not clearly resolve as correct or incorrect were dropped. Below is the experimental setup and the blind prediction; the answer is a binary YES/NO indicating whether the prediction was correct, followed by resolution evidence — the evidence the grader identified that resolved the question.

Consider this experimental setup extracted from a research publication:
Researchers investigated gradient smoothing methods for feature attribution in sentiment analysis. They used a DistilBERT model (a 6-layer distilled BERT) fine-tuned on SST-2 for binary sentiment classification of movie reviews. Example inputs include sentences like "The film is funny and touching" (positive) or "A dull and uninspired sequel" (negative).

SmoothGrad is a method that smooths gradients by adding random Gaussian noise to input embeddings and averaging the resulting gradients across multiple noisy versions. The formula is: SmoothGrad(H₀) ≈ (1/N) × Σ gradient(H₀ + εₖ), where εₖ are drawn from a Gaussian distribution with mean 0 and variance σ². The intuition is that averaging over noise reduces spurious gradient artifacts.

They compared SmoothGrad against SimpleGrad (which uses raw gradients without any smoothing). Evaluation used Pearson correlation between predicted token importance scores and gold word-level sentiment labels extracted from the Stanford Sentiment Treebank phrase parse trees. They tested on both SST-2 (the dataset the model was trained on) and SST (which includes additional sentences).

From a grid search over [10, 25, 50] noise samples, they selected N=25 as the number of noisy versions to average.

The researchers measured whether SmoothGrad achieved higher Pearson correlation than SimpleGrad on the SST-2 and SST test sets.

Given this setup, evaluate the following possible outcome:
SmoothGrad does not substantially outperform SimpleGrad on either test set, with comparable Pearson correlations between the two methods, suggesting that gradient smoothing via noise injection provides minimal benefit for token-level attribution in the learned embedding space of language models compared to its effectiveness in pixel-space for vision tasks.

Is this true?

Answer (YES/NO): NO